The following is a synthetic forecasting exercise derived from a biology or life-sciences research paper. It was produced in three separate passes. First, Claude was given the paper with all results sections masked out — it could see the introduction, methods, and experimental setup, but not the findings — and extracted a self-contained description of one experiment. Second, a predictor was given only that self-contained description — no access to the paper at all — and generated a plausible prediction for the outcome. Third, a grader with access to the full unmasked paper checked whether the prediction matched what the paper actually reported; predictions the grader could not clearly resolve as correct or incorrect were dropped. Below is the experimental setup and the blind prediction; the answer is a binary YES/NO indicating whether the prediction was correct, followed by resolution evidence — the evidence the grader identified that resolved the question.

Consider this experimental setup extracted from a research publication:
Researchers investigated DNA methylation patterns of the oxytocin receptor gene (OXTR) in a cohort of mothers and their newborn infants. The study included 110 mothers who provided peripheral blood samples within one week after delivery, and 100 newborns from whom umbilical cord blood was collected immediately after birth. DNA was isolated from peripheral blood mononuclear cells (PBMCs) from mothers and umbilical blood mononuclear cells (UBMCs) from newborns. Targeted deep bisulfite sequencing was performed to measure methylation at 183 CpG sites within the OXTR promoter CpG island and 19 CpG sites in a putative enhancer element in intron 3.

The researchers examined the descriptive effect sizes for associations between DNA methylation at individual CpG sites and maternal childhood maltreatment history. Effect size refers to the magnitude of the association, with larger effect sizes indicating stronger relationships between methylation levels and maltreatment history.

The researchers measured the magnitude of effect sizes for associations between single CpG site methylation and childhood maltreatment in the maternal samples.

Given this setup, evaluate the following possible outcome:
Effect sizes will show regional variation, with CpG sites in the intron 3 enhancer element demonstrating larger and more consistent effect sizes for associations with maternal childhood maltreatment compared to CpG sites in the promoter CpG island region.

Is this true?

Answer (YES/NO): NO